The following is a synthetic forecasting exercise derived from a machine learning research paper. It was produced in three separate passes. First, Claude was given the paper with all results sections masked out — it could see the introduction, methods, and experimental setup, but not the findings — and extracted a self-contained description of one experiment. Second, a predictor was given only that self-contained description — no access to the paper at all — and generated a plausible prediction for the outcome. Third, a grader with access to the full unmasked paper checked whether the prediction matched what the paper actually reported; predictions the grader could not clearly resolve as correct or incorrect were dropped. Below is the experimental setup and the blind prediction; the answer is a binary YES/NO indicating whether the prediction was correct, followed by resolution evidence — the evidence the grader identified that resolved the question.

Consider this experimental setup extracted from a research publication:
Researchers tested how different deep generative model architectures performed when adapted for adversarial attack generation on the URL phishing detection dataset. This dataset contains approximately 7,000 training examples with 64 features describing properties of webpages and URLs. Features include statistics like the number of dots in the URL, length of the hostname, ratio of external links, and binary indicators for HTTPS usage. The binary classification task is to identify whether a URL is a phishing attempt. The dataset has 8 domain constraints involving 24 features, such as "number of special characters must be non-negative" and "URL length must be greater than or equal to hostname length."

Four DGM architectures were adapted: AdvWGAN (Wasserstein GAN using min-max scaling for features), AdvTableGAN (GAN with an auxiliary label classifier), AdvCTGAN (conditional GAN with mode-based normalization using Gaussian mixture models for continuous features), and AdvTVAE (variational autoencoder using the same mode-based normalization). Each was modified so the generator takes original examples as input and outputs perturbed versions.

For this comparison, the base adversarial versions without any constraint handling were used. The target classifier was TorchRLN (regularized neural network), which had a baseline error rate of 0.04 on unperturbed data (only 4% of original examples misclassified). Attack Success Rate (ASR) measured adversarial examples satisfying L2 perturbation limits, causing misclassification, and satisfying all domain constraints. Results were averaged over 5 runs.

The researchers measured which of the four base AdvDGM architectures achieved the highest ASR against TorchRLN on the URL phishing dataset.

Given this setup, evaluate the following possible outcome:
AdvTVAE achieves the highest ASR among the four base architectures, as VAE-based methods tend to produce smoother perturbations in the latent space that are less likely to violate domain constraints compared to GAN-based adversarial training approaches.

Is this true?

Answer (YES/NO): NO